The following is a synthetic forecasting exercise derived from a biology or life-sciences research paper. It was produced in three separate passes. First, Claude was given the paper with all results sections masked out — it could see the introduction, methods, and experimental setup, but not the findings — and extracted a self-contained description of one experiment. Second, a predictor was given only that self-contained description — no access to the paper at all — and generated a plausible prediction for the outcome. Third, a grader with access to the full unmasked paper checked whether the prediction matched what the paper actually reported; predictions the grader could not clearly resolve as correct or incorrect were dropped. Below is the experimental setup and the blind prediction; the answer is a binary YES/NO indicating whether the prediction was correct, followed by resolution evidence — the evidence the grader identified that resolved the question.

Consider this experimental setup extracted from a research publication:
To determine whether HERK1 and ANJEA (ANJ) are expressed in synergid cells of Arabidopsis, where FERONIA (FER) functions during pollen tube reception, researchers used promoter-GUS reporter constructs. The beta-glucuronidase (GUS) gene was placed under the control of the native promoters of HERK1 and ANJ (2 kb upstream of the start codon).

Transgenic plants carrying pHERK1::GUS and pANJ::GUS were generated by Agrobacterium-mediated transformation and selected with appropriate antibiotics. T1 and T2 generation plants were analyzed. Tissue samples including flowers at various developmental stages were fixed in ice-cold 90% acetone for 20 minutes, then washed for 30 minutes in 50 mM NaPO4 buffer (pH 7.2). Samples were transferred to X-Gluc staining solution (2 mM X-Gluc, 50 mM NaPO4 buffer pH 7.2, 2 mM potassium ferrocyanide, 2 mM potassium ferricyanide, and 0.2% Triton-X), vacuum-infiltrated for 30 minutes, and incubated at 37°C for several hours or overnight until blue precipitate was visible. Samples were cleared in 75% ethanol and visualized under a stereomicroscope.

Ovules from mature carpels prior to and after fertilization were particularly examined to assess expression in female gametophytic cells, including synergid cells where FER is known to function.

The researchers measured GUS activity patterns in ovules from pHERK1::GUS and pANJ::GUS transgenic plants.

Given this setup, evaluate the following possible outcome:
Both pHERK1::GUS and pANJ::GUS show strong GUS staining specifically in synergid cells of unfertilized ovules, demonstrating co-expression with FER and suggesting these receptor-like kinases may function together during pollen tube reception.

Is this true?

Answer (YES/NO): NO